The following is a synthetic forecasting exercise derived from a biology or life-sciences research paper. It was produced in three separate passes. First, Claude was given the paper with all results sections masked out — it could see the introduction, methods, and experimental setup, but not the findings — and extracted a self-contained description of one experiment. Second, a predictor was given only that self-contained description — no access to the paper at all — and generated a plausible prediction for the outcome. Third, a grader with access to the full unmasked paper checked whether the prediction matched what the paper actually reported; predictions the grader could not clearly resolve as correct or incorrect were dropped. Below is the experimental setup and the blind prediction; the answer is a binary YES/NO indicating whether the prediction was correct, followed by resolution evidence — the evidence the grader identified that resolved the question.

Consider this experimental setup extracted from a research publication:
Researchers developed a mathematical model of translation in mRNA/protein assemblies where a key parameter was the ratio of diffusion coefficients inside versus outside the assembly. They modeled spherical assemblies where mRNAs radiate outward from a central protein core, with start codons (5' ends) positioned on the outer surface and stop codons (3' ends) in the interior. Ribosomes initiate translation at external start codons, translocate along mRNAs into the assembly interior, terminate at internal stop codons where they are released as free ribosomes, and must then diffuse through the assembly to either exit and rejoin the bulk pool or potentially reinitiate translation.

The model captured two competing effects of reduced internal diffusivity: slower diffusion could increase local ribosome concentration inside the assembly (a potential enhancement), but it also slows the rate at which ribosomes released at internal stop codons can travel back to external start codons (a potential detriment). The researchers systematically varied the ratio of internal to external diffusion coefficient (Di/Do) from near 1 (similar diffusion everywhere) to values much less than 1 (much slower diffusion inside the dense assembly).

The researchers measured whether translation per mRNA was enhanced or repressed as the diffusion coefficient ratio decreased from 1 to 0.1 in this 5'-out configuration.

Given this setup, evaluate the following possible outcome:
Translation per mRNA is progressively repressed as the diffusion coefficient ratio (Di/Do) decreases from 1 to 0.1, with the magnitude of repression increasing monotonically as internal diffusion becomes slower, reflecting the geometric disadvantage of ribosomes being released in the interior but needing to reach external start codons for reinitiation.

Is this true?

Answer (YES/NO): NO